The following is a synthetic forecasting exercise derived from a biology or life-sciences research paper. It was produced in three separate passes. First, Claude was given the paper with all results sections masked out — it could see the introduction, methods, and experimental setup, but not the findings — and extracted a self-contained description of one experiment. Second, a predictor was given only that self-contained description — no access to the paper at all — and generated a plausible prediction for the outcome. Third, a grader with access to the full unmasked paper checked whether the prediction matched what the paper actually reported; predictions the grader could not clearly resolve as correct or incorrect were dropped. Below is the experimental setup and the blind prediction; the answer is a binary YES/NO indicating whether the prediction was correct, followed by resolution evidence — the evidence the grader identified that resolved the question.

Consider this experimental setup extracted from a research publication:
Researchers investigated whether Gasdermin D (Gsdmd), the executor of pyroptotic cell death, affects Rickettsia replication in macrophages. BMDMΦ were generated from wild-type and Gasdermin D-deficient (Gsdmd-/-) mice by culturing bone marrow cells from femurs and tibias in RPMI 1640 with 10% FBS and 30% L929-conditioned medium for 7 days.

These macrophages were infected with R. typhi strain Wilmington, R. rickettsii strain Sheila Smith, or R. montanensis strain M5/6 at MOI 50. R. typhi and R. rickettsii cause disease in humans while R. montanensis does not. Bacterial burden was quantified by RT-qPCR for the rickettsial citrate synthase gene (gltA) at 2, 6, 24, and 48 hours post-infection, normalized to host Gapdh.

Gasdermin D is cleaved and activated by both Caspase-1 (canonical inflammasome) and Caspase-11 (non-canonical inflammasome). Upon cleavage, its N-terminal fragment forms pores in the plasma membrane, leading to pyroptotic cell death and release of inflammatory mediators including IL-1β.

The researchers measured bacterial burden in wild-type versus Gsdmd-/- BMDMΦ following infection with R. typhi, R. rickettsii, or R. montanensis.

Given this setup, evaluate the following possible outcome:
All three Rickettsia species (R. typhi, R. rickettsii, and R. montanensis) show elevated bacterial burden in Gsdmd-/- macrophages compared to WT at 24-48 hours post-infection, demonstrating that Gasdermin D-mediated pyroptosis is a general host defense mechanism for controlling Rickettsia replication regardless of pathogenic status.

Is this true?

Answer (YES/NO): YES